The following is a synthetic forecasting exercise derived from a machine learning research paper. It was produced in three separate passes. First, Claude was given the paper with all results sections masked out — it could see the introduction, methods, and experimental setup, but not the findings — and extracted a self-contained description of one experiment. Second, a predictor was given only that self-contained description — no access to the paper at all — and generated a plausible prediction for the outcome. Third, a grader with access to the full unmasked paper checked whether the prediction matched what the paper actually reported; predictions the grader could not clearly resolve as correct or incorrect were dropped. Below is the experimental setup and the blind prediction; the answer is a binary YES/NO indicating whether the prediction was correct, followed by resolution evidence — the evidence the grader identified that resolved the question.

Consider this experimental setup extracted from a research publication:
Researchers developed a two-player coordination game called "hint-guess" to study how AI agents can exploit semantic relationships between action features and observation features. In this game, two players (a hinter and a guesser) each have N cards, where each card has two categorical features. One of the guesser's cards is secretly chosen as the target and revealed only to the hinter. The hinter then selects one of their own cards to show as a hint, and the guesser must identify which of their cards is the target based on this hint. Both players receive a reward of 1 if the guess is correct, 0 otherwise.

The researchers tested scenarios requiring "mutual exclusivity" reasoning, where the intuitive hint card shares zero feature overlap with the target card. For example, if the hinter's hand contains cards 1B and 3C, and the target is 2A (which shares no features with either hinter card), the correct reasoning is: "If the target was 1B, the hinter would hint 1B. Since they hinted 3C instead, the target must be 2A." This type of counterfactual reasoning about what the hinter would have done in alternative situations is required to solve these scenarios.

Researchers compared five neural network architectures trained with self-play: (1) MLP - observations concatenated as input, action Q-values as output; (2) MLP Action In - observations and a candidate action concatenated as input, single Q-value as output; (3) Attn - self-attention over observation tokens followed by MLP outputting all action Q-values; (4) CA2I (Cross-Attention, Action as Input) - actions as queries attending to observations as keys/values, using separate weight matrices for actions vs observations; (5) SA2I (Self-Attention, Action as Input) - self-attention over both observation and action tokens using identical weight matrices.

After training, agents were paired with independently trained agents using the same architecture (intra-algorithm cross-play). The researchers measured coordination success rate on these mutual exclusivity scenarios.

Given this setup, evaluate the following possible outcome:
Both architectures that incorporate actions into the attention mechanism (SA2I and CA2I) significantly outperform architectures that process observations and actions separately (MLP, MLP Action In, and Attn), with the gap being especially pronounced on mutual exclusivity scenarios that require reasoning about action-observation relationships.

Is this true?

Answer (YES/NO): NO